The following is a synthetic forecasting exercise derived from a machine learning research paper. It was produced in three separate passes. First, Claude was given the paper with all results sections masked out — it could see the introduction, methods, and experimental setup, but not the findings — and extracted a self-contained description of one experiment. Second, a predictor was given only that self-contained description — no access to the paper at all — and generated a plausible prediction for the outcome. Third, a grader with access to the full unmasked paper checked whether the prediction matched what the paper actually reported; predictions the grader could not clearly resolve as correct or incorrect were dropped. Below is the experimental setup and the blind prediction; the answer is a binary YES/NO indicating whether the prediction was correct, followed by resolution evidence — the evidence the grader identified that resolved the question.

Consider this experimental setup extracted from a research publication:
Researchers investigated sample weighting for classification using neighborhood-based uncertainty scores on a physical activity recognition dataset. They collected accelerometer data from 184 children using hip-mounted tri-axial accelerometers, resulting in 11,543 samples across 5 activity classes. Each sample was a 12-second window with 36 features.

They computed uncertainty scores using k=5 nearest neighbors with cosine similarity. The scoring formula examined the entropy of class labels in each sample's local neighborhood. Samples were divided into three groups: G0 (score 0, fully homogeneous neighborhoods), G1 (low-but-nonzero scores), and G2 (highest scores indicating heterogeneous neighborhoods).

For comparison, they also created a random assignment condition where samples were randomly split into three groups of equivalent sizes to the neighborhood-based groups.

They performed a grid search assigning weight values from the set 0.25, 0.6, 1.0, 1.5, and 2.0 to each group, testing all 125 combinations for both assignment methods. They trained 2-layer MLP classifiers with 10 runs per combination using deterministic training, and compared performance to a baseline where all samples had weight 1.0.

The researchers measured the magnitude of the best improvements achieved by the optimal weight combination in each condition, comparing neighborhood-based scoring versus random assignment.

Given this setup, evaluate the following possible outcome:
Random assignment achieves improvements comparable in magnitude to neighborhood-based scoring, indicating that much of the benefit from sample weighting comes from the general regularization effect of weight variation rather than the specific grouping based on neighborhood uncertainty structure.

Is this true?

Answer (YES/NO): NO